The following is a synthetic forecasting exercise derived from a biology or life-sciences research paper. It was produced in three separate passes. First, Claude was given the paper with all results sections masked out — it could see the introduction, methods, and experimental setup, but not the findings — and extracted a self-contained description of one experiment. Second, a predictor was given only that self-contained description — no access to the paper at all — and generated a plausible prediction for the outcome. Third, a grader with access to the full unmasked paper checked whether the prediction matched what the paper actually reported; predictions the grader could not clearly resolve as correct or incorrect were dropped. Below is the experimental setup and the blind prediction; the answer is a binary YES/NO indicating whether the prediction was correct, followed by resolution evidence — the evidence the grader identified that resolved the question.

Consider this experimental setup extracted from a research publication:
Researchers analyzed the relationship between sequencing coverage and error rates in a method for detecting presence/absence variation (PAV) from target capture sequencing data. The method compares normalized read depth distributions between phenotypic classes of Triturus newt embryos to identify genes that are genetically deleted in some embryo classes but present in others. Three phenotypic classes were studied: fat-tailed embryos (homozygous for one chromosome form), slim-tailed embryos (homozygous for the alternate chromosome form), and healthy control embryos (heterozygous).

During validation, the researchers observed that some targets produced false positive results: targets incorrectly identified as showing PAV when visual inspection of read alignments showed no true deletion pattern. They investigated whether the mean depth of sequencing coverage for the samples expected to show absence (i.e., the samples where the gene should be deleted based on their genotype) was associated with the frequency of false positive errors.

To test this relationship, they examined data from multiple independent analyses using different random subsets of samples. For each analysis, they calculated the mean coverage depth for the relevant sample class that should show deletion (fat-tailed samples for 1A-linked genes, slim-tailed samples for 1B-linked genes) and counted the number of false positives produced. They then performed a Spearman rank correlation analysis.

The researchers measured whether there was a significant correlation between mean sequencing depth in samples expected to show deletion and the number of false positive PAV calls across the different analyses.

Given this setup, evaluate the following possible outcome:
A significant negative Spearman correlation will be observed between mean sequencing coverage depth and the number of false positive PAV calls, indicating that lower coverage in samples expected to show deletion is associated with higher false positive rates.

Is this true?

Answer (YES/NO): YES